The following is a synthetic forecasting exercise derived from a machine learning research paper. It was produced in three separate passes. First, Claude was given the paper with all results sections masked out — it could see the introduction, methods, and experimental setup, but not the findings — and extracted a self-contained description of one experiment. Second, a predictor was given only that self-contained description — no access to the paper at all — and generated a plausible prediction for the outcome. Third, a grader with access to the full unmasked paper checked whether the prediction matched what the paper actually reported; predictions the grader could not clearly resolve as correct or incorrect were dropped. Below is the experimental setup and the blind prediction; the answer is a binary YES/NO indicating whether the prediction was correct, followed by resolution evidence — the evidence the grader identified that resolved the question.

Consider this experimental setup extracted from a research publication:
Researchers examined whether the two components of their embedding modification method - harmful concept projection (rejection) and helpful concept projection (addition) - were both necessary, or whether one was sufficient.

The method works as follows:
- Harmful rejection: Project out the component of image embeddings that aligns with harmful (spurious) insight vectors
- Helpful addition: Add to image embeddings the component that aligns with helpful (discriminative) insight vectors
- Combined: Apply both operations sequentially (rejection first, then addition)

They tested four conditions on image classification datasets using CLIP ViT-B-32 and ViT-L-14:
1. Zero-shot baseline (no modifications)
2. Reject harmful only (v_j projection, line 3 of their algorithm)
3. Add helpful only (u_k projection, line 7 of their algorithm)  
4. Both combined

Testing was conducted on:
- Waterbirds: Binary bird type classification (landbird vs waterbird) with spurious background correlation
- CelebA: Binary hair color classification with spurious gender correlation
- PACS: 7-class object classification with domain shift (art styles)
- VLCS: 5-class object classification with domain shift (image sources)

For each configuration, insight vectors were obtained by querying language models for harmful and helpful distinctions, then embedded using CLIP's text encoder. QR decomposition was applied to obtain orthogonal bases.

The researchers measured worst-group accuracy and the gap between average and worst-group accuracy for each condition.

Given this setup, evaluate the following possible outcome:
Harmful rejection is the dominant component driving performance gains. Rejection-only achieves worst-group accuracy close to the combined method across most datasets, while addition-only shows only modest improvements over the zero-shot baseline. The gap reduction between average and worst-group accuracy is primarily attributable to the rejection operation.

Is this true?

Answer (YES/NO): NO